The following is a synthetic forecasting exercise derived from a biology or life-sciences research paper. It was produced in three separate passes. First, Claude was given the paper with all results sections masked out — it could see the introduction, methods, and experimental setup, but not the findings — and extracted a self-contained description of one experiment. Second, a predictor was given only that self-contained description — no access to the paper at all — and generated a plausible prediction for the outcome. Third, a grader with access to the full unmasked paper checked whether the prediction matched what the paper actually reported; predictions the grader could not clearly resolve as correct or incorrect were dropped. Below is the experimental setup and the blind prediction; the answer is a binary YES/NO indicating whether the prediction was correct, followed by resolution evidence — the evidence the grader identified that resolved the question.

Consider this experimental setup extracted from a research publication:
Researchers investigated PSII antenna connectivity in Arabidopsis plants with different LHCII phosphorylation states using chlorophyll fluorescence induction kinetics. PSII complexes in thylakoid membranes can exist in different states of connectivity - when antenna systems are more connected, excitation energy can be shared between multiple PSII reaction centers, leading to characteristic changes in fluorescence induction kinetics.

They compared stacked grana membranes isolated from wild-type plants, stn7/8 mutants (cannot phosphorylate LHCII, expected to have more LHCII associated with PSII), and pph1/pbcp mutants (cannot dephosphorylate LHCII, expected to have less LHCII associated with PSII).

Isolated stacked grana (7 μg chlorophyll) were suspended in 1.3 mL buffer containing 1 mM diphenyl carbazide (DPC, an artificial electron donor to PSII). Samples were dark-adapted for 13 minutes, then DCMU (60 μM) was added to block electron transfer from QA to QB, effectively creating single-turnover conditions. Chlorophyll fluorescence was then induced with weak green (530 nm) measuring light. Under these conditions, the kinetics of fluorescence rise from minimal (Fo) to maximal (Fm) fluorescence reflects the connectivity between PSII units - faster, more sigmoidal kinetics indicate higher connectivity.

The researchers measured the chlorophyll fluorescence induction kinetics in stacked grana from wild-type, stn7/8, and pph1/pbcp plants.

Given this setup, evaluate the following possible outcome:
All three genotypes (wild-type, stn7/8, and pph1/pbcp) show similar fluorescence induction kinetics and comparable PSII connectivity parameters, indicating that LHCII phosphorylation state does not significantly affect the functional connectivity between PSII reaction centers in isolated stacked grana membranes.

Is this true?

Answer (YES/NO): NO